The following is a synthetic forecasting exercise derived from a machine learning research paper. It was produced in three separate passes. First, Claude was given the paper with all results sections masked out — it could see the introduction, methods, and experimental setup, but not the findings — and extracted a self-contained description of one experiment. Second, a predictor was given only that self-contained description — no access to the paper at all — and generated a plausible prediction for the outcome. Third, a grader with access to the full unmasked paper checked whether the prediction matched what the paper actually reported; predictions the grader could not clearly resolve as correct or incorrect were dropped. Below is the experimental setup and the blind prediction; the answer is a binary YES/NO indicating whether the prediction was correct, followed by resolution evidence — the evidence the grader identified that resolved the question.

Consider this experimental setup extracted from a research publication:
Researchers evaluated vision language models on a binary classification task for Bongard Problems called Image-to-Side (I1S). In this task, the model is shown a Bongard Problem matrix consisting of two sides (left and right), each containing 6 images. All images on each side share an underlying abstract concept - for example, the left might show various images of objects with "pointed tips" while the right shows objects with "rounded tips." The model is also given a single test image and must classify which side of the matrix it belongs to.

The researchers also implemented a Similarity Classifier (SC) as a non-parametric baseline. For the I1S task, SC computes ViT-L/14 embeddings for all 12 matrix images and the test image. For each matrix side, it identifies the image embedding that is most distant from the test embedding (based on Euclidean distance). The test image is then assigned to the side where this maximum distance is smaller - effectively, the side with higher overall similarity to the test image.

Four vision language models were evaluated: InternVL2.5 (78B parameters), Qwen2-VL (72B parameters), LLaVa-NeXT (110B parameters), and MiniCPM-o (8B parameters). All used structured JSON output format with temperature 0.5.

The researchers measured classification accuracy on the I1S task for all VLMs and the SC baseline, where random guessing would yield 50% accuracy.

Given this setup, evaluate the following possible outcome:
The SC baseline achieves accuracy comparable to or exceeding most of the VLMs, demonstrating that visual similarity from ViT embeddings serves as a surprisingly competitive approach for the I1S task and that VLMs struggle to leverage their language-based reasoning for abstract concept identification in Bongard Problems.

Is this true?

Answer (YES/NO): YES